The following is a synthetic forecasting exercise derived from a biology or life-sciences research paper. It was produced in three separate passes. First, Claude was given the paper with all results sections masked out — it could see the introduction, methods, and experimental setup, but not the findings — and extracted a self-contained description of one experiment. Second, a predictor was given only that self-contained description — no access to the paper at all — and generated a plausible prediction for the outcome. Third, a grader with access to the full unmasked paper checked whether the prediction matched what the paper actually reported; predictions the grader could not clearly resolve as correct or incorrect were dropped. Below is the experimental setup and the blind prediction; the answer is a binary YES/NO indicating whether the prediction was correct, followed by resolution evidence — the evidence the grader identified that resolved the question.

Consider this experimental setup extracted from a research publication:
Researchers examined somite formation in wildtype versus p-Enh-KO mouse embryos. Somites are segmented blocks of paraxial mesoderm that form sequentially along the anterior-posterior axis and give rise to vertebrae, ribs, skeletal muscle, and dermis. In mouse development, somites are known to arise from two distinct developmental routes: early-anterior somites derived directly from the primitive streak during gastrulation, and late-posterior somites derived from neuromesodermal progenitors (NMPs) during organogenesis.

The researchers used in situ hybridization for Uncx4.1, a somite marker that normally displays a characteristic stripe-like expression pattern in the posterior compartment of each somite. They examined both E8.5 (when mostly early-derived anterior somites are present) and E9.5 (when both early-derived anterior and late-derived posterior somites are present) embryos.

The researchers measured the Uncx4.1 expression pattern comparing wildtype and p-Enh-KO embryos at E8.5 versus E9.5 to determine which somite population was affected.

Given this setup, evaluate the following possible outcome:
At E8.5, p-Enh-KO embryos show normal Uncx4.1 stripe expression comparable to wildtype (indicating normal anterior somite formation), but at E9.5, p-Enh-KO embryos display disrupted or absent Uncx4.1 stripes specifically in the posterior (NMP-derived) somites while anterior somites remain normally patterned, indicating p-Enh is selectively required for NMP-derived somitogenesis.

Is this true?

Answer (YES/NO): YES